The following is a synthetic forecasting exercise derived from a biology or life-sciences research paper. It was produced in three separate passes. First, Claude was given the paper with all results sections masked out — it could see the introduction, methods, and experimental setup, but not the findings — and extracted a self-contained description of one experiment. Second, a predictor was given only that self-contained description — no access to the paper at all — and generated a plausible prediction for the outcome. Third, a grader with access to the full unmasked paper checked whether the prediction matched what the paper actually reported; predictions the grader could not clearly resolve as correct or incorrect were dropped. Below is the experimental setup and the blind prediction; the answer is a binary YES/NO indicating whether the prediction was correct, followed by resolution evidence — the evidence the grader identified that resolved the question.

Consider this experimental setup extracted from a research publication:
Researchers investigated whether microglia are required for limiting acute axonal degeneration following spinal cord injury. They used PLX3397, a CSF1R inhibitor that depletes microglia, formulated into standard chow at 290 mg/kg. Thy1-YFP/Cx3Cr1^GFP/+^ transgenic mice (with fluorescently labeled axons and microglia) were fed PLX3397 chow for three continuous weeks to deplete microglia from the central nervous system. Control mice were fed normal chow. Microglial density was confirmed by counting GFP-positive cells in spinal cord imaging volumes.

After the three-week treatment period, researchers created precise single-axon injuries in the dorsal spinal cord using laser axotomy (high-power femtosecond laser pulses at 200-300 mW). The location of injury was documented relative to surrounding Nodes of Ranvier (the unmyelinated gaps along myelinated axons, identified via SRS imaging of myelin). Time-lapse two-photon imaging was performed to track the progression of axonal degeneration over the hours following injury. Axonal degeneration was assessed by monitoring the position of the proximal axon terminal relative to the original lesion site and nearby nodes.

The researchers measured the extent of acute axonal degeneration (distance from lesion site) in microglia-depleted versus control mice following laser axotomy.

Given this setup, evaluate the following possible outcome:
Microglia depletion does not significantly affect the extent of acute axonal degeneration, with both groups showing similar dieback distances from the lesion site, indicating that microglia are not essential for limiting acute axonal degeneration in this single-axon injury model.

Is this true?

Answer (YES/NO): NO